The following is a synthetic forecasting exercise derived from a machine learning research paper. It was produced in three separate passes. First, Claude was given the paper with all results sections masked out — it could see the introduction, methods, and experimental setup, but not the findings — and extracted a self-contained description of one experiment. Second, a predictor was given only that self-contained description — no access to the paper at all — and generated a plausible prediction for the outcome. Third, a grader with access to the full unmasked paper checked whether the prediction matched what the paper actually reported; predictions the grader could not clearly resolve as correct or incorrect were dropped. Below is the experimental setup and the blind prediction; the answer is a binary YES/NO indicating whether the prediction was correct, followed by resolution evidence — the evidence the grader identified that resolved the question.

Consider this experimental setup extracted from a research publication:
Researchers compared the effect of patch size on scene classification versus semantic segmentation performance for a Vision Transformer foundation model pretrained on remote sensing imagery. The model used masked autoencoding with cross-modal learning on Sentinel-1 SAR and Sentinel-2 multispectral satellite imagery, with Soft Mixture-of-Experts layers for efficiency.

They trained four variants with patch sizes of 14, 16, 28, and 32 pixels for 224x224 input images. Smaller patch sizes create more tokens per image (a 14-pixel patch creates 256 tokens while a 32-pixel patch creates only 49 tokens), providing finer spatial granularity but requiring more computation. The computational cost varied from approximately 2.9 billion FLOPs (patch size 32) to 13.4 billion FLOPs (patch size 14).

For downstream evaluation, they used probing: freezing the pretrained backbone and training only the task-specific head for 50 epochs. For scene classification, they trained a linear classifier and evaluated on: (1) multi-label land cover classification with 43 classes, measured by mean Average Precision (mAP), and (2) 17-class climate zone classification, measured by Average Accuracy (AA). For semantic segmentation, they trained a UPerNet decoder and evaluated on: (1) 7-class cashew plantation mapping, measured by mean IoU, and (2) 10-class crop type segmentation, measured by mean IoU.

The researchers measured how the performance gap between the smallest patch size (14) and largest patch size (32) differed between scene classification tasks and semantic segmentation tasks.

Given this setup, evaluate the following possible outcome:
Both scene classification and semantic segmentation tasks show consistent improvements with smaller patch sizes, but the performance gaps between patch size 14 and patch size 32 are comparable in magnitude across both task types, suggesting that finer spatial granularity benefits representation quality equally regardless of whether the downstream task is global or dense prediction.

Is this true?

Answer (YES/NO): NO